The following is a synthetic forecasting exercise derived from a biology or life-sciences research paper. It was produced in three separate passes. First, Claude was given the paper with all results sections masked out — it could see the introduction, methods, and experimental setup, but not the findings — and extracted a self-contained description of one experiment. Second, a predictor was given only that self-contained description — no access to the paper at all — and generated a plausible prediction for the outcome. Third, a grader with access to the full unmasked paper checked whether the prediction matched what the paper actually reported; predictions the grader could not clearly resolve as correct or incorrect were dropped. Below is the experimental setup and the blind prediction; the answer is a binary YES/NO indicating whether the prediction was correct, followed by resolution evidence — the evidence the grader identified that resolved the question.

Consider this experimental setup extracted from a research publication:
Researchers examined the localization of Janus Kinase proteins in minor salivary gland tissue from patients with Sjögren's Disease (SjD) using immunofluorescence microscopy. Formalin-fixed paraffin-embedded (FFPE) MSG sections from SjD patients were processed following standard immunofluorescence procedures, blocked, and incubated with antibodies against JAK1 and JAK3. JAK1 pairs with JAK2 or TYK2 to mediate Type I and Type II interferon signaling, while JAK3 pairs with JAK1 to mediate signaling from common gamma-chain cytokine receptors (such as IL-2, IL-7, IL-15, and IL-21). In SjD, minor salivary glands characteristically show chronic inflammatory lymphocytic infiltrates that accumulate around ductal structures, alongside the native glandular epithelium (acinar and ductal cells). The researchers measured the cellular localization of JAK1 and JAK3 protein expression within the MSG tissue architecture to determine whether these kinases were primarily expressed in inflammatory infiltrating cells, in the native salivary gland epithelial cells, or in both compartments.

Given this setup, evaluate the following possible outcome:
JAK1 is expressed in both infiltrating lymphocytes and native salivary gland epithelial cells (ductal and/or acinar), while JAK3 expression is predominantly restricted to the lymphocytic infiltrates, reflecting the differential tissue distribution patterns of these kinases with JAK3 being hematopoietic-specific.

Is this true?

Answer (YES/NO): NO